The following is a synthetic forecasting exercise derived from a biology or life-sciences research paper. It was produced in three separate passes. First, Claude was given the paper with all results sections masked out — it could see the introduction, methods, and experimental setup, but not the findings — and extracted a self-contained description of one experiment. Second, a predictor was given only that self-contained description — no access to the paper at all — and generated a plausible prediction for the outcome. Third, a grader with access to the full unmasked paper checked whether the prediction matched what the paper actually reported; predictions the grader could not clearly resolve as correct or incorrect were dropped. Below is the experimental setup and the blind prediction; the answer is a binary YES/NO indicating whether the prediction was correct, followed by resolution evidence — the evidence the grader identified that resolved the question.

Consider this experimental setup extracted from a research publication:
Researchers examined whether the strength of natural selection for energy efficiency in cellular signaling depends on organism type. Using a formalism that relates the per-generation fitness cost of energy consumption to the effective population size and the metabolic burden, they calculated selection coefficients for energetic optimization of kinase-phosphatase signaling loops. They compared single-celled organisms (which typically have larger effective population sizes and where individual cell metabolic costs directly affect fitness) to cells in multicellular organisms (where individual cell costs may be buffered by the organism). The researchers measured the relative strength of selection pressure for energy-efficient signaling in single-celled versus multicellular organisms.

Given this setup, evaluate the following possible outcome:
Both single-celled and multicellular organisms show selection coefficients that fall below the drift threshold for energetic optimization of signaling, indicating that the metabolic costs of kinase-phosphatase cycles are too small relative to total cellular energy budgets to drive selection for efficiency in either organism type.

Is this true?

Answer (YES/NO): NO